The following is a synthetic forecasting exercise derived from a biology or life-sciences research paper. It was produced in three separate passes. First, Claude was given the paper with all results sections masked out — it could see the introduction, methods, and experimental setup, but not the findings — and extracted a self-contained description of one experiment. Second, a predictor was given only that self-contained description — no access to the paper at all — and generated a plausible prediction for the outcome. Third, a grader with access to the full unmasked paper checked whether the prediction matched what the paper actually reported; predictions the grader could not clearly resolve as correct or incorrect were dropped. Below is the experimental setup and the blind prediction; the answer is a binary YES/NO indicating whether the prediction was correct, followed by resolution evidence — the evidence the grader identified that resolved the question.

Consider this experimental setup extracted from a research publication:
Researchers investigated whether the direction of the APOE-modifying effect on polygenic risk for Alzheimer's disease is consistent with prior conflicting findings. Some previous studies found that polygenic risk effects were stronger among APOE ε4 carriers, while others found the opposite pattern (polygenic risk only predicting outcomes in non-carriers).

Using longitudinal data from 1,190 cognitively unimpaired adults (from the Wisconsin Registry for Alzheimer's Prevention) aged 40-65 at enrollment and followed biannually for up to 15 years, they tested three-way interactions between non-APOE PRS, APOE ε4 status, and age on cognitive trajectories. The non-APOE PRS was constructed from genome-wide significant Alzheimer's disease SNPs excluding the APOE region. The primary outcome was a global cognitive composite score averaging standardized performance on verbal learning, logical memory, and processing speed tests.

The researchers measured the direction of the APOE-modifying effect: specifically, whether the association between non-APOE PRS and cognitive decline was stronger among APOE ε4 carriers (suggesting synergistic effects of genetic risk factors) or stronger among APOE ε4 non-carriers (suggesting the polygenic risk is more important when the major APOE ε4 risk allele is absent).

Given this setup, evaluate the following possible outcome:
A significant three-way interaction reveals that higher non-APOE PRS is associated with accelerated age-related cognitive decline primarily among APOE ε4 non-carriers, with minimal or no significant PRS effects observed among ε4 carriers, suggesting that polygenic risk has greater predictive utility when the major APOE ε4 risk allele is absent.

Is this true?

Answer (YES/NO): NO